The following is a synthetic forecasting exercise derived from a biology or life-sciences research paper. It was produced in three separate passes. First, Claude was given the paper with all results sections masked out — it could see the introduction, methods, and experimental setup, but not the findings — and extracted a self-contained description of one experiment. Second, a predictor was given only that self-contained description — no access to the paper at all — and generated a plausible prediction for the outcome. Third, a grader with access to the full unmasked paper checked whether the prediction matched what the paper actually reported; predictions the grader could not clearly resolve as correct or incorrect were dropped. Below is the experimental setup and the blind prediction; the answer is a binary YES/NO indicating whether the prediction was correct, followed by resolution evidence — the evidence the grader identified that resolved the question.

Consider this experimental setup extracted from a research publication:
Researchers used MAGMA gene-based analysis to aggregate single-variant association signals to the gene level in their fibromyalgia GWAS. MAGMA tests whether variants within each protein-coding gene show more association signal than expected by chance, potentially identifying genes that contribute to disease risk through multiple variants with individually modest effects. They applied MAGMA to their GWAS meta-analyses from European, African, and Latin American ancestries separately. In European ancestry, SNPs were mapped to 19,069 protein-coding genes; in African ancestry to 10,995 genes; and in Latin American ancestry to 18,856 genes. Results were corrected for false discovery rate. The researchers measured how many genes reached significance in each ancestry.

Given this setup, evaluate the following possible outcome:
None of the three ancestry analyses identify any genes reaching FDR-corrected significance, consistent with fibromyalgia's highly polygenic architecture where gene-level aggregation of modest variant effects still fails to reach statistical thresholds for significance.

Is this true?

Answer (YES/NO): NO